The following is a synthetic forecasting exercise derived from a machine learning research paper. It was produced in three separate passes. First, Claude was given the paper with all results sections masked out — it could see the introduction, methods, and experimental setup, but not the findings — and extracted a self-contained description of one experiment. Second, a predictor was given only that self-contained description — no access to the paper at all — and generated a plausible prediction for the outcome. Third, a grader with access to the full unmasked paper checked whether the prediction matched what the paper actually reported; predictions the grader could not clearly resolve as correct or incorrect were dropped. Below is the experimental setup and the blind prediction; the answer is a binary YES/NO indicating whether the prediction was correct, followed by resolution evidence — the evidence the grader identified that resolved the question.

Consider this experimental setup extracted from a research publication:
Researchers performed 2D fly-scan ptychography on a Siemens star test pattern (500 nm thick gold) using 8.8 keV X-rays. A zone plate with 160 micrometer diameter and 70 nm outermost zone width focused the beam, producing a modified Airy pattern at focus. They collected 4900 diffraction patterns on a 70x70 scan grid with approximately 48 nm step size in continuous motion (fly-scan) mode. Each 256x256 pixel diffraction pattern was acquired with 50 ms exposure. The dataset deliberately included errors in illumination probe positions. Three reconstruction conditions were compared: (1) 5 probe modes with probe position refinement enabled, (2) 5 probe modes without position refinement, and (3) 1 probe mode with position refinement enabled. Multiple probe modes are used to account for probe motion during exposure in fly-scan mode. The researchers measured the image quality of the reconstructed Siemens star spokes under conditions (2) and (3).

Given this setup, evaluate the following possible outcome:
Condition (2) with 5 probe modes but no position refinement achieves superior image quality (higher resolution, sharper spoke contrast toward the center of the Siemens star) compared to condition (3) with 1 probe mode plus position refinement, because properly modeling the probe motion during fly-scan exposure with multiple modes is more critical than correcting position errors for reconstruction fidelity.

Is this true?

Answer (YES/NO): NO